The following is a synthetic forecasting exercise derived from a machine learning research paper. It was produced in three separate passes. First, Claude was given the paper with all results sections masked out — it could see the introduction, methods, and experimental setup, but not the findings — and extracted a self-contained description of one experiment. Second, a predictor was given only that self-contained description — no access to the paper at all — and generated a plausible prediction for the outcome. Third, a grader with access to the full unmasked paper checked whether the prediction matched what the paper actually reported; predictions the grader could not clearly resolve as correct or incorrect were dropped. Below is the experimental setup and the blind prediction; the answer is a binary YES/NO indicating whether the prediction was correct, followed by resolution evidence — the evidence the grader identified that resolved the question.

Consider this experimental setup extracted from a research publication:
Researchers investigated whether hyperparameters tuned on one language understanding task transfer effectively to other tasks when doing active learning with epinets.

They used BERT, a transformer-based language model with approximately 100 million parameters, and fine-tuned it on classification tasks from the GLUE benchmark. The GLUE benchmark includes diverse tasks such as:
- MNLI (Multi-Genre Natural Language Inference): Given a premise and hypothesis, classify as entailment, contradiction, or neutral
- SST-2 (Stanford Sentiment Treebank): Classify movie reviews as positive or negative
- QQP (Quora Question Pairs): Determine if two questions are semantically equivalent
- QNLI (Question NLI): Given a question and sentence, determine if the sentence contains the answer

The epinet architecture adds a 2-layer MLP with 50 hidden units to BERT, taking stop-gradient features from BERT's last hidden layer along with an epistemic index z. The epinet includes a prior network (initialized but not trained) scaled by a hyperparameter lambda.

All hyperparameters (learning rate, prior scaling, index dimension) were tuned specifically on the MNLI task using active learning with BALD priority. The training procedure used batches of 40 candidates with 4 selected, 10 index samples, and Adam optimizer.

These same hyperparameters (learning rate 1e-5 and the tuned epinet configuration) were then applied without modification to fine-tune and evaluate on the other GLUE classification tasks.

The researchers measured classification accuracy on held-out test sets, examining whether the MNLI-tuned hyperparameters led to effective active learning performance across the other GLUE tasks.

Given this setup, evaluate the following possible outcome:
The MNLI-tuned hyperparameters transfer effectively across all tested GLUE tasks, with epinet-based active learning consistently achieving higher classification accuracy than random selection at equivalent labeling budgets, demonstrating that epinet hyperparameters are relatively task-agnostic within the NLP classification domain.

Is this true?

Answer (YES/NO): YES